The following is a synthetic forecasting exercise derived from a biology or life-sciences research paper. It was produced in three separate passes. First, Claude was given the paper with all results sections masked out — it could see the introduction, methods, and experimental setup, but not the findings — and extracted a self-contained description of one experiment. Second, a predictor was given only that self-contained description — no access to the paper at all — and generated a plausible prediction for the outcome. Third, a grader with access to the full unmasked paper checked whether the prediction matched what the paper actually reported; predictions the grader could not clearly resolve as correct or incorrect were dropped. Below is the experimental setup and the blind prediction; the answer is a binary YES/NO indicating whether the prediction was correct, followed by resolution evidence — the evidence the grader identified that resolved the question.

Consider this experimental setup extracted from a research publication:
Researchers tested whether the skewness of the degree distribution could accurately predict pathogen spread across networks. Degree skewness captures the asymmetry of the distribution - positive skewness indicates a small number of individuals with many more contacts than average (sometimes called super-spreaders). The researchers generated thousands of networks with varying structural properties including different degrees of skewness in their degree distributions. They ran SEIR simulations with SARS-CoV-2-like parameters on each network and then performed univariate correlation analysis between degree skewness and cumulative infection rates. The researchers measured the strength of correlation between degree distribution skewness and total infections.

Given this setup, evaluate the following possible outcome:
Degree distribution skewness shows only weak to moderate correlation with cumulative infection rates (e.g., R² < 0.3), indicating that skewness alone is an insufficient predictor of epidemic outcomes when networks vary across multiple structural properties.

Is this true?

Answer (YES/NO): YES